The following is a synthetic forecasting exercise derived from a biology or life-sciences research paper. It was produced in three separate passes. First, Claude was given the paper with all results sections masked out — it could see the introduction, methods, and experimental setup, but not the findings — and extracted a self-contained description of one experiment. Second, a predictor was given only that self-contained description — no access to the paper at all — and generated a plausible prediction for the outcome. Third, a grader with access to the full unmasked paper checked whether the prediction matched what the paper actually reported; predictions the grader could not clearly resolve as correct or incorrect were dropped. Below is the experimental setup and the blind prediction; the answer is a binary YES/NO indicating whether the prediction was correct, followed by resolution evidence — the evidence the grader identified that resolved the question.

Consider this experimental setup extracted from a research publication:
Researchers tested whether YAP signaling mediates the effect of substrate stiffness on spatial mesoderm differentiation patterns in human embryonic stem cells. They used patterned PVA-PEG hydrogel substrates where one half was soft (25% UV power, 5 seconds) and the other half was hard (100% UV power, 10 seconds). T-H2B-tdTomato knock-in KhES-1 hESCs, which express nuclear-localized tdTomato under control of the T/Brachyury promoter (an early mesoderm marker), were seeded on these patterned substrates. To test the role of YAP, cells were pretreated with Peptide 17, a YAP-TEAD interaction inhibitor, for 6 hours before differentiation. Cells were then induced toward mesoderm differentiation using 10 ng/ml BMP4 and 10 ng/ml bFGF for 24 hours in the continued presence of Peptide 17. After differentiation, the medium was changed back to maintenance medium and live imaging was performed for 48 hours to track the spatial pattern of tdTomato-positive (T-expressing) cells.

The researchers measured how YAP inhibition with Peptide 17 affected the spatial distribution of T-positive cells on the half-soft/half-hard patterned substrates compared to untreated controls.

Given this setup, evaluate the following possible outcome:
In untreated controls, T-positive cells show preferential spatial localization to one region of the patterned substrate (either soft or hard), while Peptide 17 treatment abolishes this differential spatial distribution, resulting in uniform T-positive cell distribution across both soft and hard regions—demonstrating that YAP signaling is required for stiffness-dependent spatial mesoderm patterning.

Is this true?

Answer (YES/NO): YES